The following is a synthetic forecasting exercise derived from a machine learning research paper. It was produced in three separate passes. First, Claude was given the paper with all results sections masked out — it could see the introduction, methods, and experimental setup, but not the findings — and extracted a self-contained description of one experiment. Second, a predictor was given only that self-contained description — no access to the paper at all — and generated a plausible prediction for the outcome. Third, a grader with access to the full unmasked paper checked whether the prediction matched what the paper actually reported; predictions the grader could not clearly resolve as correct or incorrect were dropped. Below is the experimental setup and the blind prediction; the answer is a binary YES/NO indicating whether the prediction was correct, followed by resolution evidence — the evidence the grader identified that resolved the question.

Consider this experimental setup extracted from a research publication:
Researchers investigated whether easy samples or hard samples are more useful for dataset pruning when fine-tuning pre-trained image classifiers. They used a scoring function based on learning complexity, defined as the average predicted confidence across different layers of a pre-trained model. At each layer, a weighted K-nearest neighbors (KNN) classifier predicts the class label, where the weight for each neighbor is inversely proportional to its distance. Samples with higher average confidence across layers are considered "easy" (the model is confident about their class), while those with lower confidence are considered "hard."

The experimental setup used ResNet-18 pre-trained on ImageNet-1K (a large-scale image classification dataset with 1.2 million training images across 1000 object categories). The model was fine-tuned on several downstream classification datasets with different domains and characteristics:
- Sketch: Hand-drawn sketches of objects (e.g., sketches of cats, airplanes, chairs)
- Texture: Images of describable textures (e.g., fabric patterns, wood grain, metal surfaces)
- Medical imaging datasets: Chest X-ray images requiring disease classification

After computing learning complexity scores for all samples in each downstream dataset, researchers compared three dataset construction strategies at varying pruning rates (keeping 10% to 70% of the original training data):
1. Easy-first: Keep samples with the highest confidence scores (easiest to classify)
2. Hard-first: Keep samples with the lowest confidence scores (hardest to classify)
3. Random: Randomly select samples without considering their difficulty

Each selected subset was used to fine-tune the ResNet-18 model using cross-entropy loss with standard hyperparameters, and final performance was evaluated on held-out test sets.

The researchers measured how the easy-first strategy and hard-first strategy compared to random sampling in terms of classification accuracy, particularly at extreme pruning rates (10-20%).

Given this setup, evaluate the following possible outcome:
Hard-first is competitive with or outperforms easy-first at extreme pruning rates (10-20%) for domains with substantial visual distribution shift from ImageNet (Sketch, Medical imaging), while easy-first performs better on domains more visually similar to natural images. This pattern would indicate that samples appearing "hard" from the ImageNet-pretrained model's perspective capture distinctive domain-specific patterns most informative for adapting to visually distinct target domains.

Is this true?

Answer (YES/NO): NO